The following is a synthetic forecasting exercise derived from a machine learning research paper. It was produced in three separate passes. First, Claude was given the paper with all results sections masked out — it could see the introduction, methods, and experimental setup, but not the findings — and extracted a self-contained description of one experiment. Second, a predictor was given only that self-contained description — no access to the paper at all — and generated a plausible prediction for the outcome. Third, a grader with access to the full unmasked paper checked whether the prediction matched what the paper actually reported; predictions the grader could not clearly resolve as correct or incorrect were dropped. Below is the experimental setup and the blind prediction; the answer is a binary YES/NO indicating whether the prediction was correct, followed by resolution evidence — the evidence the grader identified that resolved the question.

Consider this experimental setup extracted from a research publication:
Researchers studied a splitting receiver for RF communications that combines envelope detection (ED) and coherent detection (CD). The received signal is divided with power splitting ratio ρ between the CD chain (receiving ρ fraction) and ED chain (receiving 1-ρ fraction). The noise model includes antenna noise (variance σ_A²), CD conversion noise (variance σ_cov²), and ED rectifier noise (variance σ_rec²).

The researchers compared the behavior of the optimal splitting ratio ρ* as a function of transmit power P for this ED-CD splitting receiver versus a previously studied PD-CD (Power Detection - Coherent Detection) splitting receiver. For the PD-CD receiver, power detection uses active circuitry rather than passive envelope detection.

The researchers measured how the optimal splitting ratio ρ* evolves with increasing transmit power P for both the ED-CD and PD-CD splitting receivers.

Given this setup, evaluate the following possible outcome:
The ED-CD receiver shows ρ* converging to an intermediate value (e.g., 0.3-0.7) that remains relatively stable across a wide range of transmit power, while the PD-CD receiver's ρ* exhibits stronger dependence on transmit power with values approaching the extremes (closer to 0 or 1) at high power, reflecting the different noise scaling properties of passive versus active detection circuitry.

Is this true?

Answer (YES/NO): YES